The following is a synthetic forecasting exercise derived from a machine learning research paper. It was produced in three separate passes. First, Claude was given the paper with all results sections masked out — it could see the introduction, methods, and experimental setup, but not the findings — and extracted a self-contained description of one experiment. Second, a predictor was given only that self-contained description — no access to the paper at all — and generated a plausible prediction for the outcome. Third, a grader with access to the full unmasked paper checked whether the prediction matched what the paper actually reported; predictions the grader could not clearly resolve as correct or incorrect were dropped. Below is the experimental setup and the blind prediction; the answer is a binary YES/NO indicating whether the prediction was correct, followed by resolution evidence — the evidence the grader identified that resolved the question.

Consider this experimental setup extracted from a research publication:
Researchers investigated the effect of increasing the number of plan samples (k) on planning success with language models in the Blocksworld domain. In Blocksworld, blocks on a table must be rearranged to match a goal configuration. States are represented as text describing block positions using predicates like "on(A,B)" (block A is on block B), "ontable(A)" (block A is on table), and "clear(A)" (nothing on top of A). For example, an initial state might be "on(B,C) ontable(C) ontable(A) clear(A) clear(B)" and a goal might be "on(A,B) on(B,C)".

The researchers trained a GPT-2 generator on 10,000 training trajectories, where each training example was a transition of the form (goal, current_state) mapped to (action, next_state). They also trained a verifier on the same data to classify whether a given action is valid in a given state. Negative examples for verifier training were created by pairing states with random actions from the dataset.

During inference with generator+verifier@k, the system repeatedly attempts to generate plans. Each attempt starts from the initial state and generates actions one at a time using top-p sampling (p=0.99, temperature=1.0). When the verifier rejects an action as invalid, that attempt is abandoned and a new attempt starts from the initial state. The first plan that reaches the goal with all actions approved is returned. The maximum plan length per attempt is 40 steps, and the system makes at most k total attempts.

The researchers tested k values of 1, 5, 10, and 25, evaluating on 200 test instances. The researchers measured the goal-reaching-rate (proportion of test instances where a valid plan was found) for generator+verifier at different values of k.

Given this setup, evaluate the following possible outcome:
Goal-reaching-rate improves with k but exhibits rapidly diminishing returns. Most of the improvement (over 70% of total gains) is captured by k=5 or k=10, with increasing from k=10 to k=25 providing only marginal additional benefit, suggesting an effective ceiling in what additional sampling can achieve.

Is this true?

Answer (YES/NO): NO